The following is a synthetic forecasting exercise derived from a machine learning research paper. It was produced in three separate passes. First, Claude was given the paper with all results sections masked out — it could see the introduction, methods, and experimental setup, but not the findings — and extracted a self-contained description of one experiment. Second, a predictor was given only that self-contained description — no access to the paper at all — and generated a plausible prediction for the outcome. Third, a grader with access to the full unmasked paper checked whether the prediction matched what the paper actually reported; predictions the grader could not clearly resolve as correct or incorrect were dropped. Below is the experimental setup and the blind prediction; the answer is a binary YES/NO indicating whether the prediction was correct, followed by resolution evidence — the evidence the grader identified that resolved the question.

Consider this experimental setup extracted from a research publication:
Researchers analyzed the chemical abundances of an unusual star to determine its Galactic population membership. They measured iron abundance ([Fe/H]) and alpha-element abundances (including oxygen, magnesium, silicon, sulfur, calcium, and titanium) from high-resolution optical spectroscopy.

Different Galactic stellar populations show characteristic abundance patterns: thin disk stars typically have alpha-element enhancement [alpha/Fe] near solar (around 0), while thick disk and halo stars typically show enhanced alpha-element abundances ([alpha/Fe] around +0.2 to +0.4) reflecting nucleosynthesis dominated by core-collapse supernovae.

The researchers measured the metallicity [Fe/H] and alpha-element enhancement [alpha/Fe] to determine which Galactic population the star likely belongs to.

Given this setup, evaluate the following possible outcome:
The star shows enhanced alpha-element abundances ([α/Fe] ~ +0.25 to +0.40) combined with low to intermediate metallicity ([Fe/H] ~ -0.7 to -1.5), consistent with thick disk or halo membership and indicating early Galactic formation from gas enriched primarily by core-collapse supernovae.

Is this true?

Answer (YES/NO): YES